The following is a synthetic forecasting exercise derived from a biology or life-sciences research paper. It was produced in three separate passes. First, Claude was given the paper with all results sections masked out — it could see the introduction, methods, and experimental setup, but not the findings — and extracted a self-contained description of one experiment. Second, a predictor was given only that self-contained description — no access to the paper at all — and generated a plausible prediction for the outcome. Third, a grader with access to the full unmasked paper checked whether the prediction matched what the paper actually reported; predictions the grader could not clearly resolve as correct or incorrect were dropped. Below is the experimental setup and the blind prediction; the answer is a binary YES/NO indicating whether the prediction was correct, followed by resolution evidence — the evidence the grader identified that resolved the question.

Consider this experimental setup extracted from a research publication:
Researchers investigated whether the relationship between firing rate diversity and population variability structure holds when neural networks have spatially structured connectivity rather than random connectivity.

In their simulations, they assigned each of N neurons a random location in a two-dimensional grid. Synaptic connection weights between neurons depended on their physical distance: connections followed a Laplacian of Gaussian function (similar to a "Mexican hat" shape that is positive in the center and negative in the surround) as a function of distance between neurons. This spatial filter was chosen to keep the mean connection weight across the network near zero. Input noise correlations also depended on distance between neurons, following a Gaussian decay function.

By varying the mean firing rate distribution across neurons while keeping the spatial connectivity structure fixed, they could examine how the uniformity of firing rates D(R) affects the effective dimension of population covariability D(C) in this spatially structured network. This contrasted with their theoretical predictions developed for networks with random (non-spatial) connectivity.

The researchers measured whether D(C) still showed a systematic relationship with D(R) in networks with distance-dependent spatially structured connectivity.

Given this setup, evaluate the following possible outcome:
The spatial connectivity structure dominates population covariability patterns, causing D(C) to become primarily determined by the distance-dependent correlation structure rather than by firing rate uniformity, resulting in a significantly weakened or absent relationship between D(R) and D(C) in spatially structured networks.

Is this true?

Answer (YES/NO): YES